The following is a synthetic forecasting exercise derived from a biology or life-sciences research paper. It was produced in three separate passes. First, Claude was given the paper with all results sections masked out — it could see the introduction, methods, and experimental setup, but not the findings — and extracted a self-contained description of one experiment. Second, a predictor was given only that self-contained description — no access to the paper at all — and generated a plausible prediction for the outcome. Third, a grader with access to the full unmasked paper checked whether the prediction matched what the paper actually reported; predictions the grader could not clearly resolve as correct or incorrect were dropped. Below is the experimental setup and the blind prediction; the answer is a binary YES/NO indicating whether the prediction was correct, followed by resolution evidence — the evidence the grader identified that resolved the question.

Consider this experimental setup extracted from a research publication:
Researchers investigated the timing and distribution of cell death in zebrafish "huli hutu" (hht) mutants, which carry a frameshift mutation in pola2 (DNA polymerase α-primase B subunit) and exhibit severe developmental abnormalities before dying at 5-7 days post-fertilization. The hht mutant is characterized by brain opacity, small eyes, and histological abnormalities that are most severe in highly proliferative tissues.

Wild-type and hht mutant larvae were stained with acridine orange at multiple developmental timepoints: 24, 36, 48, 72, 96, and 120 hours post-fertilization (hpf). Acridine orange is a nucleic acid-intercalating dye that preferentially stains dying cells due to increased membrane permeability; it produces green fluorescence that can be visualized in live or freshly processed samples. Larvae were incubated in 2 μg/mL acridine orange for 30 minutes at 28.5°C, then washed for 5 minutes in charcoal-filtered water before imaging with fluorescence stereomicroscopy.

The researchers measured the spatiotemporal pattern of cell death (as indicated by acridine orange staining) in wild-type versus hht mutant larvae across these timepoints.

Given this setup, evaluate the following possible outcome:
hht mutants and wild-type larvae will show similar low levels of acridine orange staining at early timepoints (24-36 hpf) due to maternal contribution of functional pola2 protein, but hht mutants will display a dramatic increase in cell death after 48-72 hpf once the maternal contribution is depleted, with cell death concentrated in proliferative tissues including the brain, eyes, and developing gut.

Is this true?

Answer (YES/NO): NO